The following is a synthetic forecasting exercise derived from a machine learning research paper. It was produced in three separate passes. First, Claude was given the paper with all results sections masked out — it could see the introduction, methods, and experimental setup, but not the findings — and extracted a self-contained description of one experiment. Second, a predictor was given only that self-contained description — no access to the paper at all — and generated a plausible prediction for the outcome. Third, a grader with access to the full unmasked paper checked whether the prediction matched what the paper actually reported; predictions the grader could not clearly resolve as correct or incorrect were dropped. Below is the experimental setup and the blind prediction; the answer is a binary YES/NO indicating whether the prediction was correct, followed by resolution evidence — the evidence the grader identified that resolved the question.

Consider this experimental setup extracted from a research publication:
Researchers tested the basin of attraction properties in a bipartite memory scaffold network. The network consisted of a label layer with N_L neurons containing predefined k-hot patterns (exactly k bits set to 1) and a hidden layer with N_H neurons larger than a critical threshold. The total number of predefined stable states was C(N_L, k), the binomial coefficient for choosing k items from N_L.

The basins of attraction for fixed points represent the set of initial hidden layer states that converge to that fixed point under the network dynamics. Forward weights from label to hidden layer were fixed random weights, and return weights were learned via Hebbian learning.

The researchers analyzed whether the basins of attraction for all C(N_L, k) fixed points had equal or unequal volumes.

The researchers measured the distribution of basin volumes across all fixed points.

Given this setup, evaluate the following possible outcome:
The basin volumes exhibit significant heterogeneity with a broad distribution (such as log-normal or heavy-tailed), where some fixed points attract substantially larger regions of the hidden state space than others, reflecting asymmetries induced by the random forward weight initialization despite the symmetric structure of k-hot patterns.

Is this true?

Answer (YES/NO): NO